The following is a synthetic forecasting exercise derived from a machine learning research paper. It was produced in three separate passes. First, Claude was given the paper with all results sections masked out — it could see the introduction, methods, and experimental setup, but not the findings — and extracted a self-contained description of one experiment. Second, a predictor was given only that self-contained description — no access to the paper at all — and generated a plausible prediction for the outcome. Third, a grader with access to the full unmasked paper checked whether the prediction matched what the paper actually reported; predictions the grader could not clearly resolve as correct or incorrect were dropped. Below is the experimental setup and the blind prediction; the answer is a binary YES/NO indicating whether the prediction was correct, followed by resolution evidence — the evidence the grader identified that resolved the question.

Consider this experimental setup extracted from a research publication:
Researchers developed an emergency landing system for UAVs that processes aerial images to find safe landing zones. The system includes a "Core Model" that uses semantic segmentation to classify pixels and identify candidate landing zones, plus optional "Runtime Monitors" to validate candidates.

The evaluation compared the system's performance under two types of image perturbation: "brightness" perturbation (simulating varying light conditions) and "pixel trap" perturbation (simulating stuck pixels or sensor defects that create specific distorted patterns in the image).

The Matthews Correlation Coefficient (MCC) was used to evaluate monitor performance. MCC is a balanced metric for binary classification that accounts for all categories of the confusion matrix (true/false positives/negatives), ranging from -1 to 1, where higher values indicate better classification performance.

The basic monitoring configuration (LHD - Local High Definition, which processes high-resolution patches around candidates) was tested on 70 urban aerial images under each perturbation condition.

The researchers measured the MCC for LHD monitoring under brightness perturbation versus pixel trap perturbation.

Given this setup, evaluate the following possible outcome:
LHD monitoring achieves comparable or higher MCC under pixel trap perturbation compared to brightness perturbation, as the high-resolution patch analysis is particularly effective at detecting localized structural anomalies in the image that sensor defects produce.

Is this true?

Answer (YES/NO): NO